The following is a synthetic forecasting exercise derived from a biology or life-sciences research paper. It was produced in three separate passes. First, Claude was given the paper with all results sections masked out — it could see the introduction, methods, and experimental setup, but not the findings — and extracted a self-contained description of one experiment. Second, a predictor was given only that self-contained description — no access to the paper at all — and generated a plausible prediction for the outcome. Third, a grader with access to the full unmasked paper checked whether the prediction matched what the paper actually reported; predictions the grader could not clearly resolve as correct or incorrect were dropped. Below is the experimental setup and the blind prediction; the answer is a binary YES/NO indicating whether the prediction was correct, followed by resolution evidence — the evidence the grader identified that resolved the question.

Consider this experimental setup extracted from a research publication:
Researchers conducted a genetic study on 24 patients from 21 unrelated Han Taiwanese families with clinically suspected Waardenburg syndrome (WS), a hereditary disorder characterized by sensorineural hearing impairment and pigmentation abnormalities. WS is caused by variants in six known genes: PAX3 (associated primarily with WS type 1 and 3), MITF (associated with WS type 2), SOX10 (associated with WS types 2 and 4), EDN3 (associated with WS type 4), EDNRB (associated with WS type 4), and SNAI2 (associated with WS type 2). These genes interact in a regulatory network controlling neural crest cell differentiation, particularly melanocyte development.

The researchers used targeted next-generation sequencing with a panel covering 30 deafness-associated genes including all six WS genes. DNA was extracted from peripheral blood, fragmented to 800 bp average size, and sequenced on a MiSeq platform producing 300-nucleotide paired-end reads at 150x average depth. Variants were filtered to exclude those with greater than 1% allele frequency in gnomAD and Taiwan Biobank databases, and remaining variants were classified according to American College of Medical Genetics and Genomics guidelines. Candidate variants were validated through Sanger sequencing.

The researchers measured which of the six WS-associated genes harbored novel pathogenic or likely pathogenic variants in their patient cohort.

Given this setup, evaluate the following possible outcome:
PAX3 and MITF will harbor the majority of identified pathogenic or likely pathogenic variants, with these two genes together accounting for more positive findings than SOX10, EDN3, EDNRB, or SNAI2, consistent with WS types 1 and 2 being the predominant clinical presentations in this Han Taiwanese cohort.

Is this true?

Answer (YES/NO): NO